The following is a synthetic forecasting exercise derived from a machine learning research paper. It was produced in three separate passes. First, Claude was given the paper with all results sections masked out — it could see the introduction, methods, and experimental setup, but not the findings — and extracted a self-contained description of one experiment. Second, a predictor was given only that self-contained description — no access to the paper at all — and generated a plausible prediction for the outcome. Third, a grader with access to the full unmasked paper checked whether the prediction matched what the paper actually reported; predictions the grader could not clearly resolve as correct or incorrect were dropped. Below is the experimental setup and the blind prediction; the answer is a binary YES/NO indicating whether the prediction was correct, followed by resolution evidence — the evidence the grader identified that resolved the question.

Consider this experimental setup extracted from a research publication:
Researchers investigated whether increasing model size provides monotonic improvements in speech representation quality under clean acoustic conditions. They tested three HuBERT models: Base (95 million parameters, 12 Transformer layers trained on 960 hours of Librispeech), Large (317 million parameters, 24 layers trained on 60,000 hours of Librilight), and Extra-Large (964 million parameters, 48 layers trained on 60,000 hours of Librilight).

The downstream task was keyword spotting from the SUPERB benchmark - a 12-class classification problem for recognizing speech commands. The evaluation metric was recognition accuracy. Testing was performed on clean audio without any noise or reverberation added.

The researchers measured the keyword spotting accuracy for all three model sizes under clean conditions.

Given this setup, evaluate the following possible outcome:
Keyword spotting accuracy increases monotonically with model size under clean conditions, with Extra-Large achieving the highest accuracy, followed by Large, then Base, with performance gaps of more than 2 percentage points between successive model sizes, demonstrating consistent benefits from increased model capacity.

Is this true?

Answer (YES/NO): NO